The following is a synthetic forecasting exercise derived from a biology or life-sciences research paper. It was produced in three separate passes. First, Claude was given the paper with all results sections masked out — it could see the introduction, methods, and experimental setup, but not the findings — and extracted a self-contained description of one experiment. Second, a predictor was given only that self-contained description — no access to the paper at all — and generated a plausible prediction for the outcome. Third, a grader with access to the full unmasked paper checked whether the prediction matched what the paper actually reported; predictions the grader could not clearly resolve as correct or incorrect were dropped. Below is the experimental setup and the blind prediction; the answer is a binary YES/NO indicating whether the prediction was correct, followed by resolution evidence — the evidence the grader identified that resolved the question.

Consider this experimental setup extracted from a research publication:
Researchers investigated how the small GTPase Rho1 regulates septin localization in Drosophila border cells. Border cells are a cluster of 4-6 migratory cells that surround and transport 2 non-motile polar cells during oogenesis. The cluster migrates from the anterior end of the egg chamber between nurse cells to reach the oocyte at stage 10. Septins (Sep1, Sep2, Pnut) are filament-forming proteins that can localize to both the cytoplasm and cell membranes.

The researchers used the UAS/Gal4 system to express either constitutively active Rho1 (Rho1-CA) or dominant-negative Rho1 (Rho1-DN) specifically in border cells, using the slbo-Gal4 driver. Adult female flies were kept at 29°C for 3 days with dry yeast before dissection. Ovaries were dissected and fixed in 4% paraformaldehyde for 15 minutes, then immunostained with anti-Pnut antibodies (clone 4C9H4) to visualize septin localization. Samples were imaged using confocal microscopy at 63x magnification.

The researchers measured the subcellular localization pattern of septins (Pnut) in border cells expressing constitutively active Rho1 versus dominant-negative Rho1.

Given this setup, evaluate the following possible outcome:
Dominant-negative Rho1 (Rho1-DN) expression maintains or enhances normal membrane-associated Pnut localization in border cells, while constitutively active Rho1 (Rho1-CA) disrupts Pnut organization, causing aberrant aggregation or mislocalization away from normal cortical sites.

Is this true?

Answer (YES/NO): NO